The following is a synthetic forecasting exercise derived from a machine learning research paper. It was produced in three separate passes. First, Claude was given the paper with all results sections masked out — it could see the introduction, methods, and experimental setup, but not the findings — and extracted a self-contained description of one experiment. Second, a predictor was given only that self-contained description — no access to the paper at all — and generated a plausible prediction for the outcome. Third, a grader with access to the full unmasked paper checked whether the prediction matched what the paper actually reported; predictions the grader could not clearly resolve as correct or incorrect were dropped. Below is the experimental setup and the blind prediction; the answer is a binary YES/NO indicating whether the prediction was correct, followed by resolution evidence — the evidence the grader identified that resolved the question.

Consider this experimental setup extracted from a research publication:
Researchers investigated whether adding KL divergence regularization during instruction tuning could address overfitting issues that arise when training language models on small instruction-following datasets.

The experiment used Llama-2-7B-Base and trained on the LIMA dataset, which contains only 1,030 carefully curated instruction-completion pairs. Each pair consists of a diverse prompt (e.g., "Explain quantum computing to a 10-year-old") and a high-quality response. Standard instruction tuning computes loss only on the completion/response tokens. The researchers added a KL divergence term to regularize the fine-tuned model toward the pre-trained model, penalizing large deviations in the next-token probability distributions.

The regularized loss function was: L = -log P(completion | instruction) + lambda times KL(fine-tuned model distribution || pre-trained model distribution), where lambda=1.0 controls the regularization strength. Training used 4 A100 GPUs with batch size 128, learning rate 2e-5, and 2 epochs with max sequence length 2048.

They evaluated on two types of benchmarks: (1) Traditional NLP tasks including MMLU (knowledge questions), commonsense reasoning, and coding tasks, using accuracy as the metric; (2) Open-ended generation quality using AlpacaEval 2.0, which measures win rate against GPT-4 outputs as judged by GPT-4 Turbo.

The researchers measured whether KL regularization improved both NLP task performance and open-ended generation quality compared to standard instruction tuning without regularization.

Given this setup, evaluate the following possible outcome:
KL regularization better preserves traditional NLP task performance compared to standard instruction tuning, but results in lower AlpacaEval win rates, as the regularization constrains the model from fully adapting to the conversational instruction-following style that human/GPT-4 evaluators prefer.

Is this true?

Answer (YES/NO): YES